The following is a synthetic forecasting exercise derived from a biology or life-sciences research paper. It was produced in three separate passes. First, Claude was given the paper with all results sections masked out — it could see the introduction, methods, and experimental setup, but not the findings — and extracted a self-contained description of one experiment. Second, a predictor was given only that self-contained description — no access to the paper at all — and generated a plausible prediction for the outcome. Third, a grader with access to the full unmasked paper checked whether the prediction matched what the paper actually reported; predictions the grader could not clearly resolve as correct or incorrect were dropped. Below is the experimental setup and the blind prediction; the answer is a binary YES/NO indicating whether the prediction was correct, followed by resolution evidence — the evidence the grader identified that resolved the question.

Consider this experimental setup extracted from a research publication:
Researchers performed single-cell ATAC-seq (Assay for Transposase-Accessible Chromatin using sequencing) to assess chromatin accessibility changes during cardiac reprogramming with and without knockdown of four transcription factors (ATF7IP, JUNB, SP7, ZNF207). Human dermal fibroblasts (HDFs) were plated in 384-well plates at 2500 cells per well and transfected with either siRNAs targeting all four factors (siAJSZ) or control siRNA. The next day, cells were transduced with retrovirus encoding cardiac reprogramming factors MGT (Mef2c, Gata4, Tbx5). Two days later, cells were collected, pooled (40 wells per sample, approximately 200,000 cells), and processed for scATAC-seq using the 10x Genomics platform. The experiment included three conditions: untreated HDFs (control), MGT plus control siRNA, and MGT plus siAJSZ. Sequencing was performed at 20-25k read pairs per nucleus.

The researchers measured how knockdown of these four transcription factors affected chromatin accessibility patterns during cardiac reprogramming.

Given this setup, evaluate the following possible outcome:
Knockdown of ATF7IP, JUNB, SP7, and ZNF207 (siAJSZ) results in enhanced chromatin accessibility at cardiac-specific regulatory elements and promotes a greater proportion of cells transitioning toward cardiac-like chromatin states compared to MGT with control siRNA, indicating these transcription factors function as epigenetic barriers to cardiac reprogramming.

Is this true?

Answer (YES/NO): YES